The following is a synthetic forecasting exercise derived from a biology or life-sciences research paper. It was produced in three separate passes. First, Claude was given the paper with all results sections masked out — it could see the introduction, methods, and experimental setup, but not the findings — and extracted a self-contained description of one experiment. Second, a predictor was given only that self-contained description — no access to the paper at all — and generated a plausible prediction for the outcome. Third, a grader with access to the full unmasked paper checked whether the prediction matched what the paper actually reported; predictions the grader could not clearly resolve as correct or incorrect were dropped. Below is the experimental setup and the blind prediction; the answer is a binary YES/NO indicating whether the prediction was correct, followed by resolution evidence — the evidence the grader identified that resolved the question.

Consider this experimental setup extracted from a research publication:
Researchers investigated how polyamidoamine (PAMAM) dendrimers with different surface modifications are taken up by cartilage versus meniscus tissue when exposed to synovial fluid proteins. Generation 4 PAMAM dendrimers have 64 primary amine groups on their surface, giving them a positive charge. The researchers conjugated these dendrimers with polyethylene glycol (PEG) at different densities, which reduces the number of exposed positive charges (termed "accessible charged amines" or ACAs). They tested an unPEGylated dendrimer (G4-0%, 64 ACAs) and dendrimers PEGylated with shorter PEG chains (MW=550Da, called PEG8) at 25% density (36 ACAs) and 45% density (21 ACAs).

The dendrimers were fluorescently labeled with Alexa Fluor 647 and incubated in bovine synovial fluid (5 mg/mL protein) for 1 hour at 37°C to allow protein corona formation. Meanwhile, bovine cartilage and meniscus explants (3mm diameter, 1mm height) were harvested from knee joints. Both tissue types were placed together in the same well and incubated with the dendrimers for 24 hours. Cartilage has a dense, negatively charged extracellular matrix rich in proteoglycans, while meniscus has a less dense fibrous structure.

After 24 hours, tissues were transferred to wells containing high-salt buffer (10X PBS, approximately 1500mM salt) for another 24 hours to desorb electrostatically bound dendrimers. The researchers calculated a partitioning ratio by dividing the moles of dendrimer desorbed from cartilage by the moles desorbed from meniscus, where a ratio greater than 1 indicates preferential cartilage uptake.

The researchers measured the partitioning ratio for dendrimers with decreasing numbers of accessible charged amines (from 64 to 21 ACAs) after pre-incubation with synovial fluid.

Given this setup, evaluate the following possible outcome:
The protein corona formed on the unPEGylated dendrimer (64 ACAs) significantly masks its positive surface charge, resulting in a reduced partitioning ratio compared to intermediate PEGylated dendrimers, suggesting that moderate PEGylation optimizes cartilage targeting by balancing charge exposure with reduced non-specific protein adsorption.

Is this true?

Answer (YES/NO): NO